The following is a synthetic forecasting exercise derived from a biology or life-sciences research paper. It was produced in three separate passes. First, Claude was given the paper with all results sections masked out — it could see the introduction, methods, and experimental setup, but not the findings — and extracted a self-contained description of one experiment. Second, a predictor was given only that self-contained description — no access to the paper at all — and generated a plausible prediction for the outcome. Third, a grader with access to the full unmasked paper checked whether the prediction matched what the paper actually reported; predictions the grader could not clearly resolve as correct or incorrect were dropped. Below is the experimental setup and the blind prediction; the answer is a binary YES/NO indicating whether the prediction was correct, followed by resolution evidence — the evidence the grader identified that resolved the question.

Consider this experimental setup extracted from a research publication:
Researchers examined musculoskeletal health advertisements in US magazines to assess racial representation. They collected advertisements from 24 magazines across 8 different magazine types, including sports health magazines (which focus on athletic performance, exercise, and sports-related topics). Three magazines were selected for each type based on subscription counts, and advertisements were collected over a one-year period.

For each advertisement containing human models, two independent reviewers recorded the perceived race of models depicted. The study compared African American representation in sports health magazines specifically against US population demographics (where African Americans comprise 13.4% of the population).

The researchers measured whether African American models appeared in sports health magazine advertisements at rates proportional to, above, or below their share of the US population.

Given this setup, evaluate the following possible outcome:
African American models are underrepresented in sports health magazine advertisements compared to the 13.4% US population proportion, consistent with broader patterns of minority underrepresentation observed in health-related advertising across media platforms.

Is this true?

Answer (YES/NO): NO